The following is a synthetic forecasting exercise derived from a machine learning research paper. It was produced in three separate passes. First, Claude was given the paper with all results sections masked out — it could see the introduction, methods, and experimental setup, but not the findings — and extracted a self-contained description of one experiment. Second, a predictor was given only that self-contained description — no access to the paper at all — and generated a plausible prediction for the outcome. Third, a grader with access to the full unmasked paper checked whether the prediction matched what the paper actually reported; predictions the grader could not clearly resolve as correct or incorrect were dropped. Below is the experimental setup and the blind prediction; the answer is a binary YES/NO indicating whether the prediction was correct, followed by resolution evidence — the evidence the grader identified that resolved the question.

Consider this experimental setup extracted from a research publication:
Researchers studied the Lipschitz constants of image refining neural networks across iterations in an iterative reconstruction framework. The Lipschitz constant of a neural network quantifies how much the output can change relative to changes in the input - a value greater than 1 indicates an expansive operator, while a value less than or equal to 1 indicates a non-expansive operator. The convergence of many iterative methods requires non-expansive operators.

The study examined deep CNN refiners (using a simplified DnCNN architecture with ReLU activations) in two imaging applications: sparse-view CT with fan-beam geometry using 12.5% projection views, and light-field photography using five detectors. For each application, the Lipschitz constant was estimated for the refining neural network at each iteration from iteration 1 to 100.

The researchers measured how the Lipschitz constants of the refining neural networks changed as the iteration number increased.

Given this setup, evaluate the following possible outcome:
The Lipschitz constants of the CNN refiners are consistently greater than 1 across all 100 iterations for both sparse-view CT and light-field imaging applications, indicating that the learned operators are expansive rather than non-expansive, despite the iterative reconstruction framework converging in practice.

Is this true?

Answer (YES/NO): NO